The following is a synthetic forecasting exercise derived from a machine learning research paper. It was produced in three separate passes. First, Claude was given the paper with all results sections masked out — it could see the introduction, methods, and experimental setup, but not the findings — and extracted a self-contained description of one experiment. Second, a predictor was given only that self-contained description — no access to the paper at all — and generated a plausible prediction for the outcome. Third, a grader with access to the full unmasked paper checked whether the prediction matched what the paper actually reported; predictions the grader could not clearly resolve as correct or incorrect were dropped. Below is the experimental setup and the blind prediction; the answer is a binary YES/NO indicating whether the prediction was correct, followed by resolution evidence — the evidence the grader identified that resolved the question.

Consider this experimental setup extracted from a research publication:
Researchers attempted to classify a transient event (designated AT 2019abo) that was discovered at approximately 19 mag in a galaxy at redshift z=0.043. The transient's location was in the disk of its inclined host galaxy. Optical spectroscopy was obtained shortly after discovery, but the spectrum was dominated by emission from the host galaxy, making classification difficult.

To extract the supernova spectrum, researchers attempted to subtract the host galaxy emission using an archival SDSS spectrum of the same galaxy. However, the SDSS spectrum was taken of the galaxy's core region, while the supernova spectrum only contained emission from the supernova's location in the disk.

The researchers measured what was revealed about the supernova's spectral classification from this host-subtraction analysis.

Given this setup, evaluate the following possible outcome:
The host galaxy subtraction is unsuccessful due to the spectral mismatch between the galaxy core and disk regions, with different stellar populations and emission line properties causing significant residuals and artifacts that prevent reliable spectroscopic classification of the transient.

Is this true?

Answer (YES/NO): NO